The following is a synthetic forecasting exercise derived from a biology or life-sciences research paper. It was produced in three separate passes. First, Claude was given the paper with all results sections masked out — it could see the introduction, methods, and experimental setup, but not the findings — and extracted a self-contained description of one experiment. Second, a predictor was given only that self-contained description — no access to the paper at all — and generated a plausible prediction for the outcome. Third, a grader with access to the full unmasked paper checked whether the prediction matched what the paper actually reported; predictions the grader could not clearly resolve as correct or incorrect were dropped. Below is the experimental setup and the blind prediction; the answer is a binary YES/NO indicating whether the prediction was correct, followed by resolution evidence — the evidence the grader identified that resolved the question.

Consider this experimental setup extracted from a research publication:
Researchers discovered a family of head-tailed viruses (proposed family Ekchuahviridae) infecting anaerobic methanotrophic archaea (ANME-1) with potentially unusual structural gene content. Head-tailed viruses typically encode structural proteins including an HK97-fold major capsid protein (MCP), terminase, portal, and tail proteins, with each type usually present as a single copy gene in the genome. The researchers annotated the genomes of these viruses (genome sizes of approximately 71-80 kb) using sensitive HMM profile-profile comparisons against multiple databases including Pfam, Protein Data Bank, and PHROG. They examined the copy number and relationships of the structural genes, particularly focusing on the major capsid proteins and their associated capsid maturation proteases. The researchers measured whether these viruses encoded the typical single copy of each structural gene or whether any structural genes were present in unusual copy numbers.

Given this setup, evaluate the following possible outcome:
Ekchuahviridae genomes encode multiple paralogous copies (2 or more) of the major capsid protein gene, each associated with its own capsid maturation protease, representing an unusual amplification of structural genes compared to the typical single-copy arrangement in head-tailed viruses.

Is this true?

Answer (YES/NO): YES